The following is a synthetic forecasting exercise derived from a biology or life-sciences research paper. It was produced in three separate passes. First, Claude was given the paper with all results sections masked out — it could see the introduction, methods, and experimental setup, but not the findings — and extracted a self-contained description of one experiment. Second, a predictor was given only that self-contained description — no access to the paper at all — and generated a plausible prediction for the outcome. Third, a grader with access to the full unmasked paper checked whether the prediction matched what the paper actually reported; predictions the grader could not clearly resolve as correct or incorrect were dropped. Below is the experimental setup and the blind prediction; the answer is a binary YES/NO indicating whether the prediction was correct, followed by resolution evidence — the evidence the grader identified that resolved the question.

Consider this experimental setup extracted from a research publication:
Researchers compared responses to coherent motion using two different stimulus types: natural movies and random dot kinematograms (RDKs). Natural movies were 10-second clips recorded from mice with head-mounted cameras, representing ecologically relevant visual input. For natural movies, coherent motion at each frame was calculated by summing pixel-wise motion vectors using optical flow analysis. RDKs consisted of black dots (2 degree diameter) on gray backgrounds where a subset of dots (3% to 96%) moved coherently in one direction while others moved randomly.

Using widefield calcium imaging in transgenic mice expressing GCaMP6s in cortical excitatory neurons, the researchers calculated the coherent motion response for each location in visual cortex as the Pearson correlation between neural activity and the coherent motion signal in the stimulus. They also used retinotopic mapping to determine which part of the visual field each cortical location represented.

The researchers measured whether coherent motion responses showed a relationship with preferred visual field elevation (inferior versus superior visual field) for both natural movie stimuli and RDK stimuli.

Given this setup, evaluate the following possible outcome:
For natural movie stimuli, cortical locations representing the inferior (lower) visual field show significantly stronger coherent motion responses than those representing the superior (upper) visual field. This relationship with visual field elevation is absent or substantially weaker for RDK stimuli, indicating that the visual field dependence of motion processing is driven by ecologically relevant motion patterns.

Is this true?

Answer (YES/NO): NO